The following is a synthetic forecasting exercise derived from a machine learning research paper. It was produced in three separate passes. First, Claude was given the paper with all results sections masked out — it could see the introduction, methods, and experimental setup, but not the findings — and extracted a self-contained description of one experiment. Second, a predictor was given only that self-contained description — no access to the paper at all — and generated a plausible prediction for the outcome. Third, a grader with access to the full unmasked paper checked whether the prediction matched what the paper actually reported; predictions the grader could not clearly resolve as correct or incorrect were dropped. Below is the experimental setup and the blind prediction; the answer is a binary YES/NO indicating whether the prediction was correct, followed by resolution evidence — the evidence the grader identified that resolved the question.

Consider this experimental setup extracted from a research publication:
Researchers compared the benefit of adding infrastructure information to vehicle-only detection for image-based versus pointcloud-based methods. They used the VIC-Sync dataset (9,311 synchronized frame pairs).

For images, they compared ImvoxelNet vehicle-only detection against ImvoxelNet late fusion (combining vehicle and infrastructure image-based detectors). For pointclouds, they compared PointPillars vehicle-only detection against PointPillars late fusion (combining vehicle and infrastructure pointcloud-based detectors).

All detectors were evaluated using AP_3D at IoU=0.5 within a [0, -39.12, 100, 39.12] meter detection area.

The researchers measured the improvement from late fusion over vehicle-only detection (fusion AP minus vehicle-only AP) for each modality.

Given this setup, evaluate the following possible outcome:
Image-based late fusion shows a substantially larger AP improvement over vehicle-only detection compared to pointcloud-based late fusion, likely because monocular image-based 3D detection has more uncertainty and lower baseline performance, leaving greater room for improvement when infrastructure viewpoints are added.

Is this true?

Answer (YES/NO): YES